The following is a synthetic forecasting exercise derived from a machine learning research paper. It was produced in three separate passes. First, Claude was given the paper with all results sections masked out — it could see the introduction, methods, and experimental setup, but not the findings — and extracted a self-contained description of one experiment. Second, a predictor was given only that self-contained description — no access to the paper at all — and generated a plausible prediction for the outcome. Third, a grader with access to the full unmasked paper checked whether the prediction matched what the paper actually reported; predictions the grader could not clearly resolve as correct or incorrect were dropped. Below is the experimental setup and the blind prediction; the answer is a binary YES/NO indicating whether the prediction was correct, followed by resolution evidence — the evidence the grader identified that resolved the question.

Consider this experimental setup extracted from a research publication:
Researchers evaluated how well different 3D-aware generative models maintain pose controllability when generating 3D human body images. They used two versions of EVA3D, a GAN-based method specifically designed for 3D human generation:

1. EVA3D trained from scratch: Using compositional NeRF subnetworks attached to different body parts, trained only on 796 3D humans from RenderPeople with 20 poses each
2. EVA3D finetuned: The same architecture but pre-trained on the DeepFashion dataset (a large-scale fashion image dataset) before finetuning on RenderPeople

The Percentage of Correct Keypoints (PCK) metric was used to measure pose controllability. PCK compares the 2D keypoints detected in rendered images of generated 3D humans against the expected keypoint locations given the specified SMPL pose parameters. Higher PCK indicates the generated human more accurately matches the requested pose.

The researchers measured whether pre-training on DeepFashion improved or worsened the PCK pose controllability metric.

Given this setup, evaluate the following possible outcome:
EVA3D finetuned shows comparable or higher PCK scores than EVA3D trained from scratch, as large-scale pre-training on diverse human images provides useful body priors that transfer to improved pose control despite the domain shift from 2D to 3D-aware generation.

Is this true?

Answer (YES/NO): NO